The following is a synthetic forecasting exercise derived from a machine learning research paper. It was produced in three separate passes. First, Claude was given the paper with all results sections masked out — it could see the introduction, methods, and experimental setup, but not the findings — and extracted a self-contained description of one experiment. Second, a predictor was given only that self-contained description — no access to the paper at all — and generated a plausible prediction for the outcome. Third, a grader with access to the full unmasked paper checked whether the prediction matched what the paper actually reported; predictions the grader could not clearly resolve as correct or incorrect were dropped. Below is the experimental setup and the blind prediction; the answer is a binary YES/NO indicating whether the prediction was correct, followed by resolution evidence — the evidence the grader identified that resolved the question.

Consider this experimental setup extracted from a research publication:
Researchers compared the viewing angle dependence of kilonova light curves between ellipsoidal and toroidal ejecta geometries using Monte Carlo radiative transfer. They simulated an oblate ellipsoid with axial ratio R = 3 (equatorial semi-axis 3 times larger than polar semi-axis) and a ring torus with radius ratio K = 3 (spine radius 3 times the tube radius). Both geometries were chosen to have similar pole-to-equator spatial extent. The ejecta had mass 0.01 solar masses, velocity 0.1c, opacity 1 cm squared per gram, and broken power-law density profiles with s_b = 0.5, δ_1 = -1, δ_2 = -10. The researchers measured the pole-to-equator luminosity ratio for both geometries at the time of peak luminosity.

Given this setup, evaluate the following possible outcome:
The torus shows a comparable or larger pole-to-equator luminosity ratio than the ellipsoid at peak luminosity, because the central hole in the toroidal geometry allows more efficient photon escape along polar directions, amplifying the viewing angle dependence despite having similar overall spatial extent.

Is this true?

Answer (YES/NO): NO